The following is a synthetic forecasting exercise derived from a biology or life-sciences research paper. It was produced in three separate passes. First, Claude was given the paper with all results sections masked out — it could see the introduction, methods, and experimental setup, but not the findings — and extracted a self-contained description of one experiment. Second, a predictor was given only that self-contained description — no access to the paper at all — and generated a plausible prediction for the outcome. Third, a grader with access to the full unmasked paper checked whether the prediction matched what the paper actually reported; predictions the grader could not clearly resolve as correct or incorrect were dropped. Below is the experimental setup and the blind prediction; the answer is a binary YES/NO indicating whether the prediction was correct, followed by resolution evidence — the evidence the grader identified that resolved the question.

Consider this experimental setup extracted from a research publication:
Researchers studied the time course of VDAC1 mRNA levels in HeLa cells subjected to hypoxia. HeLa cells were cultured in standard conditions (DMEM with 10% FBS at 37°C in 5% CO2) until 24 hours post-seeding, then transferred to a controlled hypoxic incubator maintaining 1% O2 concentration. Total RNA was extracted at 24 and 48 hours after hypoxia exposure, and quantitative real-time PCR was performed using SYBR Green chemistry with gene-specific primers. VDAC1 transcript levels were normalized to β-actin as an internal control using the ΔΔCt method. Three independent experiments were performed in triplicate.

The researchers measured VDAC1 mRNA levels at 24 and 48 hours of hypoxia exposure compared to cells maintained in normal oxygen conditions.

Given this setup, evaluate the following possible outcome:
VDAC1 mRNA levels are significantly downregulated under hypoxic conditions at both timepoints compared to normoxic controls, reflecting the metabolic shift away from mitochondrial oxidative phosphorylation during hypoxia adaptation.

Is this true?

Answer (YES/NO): NO